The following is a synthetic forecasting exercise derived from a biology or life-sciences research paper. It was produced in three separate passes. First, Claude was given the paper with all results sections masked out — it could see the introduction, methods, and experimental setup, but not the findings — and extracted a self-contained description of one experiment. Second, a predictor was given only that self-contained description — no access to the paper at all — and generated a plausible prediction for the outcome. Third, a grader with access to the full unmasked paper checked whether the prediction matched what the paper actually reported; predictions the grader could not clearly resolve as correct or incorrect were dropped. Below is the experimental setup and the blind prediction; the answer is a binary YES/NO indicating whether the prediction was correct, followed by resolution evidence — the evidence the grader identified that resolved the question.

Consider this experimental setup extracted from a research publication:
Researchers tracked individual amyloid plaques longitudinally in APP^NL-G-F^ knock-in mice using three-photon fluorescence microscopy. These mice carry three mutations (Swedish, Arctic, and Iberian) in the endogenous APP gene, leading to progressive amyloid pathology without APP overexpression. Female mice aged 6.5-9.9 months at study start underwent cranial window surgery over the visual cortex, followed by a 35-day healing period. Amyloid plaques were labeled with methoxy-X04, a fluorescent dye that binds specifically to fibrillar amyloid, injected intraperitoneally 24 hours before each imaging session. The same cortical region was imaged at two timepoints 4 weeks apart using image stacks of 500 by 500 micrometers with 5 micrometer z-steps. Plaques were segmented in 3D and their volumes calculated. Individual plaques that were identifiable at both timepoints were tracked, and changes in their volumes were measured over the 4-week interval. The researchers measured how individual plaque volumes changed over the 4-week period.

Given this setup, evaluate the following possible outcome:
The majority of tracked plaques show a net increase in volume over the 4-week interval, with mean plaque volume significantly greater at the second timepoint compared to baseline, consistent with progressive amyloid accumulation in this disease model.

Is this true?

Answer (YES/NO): NO